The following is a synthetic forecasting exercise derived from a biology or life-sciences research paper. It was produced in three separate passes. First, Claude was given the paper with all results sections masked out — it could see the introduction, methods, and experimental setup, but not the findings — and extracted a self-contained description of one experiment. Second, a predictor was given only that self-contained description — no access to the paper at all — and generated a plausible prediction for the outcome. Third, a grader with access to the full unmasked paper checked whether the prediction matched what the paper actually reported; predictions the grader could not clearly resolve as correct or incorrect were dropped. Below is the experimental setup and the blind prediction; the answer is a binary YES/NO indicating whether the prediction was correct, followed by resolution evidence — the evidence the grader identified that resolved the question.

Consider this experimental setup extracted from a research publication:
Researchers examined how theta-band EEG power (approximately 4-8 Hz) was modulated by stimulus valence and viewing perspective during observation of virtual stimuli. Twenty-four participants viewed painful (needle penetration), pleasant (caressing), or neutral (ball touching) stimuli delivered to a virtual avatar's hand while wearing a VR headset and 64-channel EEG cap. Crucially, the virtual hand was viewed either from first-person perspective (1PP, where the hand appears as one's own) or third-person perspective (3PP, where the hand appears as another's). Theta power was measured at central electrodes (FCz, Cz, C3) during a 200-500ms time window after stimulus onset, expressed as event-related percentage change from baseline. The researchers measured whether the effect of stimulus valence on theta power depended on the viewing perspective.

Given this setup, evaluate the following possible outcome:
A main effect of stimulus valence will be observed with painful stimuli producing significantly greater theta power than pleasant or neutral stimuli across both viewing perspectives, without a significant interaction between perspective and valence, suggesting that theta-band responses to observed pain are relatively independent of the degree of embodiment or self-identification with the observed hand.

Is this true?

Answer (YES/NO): NO